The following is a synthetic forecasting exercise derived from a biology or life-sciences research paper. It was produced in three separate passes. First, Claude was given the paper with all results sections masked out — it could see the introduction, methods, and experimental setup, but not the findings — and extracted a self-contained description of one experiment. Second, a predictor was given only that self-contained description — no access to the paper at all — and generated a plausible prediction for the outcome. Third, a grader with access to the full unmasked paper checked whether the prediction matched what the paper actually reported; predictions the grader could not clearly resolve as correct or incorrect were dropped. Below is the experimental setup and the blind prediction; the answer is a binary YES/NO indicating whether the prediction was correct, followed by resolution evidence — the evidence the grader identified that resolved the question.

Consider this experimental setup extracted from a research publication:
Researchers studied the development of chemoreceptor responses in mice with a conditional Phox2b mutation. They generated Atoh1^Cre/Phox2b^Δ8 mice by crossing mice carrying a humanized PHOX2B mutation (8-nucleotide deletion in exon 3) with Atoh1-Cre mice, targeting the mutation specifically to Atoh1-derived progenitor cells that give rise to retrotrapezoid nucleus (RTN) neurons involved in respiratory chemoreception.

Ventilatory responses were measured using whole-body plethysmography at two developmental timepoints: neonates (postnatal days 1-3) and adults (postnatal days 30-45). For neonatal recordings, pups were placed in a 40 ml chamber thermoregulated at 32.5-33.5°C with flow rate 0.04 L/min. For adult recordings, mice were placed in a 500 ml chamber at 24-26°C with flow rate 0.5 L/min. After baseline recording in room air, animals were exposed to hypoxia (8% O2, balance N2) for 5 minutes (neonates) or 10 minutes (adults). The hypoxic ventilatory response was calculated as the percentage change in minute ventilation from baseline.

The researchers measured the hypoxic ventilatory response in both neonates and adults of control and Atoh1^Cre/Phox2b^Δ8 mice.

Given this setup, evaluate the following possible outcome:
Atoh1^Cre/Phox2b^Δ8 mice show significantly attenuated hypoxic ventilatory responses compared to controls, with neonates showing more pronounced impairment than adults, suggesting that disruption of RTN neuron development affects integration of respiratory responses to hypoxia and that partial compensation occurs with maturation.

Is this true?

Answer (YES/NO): YES